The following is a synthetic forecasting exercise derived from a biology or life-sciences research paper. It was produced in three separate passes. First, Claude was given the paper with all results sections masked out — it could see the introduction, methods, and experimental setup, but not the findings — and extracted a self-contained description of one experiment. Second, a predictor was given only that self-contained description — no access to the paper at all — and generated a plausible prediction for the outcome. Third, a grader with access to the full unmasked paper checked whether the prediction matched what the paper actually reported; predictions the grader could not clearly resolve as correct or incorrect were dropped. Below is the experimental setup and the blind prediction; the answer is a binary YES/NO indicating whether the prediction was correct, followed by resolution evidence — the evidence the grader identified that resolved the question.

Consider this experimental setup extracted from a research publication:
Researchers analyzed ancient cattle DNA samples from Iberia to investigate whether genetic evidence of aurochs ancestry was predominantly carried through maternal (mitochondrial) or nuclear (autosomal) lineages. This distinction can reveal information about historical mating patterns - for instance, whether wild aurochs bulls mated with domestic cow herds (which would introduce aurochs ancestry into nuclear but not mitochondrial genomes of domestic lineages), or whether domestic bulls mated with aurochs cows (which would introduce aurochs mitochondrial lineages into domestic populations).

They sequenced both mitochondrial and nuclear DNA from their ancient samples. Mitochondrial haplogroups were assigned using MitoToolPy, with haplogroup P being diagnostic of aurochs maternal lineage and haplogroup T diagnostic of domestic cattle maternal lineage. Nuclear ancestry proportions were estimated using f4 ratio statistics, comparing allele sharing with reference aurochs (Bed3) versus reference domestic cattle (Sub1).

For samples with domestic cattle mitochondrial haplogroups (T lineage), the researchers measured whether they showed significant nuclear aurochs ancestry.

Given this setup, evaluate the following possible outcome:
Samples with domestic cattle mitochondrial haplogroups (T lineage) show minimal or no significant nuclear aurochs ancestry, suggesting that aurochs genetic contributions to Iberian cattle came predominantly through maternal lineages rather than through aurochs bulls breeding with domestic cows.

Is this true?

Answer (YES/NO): NO